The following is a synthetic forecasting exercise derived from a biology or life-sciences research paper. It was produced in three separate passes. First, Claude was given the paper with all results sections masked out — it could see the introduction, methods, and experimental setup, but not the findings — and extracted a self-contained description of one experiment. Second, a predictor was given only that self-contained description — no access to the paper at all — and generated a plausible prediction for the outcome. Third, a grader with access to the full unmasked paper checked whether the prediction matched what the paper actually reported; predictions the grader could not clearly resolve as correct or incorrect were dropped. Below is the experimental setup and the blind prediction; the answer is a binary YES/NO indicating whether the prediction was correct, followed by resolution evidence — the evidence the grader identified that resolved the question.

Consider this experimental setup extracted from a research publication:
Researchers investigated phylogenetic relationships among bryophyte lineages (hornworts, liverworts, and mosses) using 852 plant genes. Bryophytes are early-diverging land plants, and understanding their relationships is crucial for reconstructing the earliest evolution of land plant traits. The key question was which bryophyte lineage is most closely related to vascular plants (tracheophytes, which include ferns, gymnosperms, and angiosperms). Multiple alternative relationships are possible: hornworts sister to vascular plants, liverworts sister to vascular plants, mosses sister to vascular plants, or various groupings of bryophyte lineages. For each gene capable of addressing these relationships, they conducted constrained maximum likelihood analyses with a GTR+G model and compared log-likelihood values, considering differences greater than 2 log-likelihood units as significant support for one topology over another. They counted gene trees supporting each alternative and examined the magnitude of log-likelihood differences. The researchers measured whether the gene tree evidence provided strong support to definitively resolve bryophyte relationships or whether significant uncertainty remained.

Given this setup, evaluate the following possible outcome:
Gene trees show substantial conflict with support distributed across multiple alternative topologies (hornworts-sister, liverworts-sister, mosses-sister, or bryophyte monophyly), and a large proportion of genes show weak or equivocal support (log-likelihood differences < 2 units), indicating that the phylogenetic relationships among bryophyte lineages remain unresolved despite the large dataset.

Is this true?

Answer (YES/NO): YES